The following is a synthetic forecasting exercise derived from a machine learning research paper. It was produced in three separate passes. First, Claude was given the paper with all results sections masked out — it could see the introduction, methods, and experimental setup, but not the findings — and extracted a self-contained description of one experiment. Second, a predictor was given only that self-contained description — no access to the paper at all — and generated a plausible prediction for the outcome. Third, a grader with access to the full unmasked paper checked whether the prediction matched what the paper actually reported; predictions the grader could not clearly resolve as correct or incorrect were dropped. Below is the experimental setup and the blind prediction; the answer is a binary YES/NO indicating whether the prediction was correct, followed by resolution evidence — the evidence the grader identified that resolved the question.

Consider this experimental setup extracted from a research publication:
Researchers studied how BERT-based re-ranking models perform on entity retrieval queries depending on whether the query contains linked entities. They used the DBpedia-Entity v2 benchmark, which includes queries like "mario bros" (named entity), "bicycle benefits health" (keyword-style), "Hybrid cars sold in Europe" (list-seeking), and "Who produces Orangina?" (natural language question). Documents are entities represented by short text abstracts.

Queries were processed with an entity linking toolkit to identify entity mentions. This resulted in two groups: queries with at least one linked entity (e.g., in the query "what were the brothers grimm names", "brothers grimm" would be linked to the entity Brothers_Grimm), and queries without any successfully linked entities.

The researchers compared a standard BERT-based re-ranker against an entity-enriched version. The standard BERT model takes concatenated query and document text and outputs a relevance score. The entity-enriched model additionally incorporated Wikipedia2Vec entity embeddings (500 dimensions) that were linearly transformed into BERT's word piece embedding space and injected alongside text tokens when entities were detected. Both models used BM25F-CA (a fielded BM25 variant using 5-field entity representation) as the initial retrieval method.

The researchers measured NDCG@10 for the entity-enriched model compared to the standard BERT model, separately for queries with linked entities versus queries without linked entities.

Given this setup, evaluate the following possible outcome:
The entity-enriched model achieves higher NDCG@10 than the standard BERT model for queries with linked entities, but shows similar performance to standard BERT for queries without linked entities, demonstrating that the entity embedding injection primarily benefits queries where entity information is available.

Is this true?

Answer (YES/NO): YES